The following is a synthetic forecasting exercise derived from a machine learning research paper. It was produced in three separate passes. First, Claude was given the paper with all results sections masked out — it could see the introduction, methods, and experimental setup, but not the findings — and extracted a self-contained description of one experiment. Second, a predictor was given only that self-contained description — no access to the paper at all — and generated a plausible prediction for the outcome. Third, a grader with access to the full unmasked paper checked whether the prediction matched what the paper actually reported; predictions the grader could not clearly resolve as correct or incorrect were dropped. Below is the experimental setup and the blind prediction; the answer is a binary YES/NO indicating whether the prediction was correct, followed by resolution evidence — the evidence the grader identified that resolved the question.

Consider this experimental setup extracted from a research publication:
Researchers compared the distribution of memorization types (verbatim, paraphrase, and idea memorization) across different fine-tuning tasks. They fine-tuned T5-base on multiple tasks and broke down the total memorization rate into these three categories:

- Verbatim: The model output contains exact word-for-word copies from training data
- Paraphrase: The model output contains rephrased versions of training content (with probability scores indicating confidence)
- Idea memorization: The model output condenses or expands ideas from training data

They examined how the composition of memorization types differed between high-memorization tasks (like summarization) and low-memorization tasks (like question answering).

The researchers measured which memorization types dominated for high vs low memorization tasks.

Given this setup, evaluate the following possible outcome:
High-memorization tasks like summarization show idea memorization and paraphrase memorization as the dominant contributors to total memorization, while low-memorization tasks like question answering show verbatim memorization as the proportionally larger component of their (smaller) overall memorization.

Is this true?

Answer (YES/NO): NO